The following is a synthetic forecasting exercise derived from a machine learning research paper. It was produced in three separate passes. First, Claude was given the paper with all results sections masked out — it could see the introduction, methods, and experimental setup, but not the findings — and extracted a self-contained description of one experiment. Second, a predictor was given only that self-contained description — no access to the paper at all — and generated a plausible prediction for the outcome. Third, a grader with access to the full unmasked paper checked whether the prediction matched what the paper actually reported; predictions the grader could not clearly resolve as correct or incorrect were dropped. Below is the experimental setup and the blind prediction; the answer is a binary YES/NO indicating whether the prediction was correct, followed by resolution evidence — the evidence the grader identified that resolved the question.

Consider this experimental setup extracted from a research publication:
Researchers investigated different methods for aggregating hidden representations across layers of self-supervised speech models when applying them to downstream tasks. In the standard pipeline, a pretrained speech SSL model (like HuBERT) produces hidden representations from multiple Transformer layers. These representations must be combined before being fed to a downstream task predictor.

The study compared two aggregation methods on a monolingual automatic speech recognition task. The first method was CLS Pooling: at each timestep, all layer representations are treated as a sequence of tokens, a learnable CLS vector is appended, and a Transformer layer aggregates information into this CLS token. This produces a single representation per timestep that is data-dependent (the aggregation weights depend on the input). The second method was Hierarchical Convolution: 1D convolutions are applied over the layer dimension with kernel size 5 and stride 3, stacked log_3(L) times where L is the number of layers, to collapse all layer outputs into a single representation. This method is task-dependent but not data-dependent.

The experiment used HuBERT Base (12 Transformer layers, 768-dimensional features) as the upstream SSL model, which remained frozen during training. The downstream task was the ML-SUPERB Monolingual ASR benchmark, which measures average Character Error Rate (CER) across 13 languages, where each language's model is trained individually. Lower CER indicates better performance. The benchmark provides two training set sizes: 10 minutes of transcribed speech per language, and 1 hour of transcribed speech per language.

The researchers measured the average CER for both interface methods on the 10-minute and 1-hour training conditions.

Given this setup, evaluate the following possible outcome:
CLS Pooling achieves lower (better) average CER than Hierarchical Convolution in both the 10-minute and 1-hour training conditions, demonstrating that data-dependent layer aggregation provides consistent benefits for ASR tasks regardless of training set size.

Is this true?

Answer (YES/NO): NO